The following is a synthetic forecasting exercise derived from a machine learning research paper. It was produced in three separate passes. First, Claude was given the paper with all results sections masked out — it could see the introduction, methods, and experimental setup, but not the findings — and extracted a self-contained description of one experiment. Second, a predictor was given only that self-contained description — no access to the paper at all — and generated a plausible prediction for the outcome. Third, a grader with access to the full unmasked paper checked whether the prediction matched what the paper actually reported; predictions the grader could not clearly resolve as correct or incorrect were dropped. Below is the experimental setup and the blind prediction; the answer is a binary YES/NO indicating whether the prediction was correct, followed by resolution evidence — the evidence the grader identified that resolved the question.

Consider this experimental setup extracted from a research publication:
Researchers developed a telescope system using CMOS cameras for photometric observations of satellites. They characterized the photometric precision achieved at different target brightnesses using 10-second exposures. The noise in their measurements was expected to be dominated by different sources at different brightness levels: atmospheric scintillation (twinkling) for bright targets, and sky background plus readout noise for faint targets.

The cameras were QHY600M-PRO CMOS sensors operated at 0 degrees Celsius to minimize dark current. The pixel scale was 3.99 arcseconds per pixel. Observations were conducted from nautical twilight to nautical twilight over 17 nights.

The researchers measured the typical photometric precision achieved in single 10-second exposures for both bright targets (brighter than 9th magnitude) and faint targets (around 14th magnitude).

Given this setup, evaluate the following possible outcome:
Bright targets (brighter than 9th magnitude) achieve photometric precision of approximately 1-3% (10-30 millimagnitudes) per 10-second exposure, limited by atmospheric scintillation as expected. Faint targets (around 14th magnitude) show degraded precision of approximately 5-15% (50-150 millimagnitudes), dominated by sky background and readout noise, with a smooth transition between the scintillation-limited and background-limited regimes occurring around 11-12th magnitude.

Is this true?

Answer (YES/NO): YES